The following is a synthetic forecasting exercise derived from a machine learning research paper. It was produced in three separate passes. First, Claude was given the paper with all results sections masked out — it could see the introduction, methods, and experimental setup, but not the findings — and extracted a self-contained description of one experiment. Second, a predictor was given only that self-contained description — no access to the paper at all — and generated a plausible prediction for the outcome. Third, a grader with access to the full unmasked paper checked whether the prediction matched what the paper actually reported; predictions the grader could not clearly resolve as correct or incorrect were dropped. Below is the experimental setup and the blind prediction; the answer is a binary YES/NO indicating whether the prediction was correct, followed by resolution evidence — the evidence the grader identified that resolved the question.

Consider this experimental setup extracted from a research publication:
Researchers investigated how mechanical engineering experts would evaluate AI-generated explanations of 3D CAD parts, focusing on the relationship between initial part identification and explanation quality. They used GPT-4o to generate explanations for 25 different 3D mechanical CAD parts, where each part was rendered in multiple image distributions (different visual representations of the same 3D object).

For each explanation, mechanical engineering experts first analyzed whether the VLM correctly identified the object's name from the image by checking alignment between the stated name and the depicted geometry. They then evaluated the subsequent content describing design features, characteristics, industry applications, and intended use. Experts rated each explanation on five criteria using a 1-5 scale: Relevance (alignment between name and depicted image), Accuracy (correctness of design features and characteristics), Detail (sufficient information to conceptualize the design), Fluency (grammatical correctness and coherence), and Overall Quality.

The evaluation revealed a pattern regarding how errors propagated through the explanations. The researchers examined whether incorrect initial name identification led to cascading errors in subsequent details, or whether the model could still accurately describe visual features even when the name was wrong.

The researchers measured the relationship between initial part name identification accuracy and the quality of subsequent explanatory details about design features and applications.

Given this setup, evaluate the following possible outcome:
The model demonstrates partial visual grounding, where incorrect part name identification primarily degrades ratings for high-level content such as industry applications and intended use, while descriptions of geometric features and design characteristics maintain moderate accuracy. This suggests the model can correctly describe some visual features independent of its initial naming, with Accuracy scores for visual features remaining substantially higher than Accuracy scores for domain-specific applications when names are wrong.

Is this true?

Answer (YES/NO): NO